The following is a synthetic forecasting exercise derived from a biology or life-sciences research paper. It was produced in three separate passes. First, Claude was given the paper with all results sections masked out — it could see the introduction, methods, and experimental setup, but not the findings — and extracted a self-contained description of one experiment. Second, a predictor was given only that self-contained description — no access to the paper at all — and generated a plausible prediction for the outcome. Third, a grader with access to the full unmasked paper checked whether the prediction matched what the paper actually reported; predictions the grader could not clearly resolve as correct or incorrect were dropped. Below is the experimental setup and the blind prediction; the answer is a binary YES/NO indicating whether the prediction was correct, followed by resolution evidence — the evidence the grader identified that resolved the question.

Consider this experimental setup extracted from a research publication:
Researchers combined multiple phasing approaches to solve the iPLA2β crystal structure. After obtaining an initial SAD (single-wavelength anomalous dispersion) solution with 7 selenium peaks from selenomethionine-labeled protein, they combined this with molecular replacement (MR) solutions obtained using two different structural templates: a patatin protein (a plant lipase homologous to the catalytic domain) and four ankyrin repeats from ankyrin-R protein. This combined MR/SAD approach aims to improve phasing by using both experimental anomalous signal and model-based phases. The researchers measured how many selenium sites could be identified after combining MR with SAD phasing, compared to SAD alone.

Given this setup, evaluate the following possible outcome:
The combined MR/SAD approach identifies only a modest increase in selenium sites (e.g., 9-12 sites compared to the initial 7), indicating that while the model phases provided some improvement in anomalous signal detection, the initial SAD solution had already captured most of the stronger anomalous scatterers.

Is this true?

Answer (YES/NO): NO